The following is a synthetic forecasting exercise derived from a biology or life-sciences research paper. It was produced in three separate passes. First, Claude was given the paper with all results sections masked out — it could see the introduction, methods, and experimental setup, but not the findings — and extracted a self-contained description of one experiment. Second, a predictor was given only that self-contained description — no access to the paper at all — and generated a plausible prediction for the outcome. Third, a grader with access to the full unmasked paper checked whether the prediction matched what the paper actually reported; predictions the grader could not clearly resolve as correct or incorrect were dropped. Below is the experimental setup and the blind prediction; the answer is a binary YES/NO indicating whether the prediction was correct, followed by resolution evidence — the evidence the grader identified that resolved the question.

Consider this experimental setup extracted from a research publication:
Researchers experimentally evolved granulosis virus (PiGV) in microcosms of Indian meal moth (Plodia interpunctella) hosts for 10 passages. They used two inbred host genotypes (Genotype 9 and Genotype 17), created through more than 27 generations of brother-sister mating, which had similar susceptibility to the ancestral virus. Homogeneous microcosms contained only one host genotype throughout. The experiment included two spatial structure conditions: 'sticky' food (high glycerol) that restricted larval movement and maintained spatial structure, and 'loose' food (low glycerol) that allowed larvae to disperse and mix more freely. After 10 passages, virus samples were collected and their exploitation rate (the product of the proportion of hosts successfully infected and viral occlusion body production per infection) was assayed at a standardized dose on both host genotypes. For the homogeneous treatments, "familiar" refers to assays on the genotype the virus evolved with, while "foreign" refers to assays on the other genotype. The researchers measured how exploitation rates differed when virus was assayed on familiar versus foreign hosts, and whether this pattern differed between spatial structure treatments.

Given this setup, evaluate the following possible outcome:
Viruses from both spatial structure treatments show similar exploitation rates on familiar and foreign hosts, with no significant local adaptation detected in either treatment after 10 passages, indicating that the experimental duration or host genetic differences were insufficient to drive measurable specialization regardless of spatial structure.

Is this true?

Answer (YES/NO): NO